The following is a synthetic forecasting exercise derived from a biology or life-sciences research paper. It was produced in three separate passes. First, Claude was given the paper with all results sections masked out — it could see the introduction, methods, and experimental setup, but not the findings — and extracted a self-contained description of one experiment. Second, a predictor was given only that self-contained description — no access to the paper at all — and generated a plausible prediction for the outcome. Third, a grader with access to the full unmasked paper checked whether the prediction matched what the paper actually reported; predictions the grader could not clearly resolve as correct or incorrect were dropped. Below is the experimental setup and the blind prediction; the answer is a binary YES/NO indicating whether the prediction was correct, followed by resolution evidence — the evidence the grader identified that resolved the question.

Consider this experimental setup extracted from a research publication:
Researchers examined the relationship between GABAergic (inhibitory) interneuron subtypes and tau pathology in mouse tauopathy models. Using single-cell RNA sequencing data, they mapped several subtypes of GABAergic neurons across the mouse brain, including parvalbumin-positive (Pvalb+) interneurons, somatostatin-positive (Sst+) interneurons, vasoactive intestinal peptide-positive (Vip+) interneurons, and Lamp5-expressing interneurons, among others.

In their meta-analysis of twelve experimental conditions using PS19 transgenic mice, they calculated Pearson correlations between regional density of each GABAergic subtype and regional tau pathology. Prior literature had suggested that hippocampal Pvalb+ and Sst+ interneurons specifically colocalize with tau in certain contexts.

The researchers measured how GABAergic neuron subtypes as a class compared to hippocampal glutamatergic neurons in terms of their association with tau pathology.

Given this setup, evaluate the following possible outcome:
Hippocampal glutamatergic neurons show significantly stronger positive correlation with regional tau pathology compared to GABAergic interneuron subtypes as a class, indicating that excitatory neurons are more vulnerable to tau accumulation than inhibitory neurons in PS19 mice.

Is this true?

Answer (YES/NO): YES